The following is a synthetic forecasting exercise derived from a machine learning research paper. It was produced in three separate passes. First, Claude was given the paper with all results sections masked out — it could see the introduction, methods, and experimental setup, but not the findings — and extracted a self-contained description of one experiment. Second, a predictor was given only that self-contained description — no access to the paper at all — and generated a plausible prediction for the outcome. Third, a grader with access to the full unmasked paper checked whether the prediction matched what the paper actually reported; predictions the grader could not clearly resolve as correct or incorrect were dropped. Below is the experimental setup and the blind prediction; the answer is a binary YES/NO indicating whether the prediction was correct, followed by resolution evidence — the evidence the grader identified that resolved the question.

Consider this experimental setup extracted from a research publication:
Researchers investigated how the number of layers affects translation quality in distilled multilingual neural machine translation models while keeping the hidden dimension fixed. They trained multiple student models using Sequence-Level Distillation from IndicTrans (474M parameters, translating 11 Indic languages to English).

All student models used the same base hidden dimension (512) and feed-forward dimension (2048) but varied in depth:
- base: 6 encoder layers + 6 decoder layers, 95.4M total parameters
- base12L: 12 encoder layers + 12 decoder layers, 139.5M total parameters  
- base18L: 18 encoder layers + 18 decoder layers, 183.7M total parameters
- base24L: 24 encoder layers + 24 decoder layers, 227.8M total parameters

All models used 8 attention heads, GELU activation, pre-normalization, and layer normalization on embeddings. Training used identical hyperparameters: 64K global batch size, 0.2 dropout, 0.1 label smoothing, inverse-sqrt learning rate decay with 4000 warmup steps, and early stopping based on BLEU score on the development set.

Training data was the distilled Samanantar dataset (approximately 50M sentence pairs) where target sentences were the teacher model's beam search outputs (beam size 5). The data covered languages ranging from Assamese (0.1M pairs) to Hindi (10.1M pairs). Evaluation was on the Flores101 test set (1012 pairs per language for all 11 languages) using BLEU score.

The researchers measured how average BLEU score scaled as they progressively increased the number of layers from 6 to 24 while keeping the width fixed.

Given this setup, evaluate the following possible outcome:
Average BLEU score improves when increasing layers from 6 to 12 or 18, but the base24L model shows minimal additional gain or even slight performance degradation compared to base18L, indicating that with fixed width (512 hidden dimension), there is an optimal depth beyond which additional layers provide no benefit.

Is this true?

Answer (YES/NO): NO